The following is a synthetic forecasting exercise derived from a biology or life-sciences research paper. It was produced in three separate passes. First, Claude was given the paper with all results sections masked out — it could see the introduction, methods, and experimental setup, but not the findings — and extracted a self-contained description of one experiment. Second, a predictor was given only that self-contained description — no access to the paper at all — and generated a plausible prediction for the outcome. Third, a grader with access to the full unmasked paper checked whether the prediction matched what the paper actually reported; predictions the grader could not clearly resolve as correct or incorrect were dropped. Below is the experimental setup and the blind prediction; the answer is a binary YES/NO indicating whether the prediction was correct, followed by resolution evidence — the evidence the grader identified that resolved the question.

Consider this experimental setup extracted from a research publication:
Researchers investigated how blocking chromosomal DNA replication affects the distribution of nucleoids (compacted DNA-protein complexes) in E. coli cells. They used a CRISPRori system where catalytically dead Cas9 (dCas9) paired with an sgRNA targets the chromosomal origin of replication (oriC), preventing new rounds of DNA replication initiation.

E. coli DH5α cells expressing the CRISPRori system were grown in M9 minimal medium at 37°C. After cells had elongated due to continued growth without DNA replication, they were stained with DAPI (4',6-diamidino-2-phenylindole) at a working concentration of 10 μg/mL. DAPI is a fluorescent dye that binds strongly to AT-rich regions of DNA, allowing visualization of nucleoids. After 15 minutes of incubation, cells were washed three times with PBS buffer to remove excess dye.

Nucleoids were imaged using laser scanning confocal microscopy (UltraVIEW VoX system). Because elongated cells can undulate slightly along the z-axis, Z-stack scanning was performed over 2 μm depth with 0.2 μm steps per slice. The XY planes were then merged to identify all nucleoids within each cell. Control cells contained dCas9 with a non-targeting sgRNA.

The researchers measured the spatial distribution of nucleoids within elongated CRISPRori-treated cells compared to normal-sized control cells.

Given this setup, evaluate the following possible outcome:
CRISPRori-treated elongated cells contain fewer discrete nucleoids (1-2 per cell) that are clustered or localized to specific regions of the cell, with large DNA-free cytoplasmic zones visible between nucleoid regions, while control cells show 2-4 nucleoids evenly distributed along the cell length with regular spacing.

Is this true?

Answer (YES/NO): NO